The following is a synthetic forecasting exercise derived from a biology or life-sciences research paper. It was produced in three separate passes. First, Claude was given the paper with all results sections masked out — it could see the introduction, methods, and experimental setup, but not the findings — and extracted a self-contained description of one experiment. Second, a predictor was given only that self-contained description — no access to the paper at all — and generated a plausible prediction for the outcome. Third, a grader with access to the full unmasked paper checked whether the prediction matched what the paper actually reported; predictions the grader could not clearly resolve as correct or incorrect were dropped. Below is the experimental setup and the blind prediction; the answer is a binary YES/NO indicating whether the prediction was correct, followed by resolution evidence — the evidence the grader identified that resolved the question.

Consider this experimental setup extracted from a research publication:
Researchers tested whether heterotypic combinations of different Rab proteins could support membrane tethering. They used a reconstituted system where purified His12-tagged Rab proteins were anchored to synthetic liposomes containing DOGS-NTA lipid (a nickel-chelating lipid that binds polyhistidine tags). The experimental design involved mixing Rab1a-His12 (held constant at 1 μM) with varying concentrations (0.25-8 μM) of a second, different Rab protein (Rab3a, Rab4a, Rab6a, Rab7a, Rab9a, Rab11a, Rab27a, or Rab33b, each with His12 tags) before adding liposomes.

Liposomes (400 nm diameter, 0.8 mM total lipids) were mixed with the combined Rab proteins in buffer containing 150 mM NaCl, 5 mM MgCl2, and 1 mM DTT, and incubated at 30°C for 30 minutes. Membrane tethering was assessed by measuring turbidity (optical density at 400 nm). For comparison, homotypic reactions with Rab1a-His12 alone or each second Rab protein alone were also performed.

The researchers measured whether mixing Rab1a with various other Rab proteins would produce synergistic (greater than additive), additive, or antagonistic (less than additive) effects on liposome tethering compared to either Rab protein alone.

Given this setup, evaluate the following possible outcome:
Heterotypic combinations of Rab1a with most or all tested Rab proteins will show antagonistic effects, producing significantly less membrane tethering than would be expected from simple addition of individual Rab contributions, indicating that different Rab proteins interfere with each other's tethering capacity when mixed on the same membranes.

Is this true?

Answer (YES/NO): NO